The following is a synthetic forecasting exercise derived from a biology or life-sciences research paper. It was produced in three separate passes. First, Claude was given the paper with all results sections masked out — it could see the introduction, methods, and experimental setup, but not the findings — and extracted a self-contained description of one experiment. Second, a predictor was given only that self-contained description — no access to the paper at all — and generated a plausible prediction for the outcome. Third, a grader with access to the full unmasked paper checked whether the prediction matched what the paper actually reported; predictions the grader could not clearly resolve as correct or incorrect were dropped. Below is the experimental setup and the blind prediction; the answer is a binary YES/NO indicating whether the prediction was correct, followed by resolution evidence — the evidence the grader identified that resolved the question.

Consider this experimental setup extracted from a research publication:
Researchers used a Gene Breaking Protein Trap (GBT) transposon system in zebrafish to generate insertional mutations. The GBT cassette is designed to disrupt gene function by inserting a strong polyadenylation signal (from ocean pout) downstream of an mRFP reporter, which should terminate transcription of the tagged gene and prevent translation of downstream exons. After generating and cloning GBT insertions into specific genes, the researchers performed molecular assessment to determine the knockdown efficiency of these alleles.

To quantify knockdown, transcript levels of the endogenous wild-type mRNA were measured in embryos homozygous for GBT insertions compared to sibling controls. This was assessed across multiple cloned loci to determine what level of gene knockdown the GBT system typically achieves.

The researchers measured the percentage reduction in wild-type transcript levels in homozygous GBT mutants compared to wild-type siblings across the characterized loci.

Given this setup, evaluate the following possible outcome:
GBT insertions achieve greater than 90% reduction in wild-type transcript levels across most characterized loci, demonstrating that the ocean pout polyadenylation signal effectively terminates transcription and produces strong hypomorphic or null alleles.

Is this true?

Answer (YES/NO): YES